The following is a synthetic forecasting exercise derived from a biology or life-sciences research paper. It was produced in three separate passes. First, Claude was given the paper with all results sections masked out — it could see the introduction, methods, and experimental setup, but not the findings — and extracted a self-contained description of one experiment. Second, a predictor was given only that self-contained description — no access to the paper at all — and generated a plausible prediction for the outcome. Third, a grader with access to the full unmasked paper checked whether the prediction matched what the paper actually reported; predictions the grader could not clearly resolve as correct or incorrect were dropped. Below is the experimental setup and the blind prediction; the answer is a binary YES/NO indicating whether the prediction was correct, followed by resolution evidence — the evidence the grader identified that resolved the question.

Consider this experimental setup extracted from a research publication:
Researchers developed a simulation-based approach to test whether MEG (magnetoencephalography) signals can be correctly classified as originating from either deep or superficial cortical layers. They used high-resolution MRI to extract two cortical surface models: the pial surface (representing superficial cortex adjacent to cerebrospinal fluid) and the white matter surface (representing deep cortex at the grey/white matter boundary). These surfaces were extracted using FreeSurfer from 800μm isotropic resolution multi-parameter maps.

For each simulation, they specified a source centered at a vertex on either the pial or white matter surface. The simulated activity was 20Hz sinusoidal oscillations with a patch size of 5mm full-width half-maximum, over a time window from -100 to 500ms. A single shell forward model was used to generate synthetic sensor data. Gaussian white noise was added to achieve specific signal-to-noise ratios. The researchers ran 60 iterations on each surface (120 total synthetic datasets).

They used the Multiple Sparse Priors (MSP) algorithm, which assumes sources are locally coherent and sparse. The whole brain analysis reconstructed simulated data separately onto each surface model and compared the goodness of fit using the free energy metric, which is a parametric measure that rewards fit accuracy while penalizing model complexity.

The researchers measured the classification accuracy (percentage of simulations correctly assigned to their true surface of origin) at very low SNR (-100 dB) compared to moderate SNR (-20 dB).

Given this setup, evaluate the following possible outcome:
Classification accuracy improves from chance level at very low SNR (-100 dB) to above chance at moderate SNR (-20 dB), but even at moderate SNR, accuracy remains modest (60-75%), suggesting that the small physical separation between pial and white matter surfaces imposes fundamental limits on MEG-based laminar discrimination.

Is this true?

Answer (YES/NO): NO